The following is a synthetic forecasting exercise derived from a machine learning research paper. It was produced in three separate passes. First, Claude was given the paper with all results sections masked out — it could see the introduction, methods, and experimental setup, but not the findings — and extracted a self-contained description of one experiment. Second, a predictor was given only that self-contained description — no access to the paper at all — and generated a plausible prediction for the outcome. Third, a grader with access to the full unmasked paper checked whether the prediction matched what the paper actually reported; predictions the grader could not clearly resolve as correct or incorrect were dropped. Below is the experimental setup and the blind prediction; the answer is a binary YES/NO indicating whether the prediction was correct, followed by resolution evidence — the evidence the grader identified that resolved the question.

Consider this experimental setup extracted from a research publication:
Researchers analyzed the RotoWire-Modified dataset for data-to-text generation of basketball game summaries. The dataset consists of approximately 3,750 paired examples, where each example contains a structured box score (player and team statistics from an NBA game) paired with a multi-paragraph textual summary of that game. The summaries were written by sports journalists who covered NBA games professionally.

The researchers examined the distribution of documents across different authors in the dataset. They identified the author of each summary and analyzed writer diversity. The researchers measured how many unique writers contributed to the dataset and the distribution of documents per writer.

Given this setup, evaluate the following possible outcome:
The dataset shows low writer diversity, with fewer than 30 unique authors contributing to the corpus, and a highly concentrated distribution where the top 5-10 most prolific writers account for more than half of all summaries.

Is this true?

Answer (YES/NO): NO